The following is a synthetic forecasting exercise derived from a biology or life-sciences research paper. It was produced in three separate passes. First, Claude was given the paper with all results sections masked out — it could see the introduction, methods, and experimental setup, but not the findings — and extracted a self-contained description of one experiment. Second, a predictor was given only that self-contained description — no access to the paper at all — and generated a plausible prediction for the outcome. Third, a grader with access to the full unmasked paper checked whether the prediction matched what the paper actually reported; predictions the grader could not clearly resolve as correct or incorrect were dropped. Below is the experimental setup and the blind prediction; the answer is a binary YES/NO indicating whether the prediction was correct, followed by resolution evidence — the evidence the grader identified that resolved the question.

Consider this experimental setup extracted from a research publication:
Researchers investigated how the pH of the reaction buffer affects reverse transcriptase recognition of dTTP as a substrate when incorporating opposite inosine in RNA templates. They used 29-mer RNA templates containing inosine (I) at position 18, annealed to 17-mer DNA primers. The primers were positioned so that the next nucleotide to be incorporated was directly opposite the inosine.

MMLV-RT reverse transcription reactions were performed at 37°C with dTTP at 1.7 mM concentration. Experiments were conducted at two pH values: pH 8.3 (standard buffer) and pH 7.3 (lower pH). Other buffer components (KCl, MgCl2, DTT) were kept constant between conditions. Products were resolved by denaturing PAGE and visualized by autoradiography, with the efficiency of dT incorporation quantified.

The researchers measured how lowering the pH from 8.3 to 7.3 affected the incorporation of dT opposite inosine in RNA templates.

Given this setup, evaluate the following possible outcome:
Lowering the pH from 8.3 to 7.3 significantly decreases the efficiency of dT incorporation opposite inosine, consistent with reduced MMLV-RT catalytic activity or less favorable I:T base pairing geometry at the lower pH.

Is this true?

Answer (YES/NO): NO